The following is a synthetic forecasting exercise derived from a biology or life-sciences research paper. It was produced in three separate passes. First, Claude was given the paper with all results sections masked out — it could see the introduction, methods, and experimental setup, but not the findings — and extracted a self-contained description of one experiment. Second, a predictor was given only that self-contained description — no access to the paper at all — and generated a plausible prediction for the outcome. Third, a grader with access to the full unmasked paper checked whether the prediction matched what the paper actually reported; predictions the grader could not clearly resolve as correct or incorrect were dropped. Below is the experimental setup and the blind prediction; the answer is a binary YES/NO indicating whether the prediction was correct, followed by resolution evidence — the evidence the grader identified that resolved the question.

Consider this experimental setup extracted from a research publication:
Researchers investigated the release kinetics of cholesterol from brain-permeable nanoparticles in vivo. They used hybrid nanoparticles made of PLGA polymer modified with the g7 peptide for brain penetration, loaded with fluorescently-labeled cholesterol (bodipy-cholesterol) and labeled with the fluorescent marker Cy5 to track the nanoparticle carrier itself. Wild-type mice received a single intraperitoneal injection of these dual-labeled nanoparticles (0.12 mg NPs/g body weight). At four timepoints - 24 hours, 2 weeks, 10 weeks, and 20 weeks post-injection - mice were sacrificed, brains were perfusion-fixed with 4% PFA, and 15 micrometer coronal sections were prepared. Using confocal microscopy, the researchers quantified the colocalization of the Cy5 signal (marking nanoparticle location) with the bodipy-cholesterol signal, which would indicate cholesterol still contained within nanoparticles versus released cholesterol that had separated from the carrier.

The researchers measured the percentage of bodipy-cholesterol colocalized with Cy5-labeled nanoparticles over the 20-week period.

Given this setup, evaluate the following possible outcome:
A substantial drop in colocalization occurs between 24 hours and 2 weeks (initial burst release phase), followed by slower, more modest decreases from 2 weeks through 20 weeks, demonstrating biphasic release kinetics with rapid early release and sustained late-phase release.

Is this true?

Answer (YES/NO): NO